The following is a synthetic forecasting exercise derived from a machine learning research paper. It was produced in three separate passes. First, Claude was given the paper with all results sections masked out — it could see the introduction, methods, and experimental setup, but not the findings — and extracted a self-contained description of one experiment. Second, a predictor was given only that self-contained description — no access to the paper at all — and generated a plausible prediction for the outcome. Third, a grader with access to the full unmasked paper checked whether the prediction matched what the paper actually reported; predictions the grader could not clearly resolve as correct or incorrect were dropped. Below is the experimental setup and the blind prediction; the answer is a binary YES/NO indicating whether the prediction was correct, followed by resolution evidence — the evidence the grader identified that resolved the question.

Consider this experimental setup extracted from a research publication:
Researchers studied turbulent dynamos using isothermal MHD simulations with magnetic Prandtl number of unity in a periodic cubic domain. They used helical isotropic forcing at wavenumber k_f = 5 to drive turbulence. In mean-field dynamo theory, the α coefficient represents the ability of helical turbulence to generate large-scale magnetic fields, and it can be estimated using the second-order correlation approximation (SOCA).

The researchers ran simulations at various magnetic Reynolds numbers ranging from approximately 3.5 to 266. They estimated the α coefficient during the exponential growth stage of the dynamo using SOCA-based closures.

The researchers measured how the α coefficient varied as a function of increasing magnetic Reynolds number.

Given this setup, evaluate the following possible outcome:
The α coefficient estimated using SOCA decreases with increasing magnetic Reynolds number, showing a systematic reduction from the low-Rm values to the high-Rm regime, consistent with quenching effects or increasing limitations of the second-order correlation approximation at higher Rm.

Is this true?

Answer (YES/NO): NO